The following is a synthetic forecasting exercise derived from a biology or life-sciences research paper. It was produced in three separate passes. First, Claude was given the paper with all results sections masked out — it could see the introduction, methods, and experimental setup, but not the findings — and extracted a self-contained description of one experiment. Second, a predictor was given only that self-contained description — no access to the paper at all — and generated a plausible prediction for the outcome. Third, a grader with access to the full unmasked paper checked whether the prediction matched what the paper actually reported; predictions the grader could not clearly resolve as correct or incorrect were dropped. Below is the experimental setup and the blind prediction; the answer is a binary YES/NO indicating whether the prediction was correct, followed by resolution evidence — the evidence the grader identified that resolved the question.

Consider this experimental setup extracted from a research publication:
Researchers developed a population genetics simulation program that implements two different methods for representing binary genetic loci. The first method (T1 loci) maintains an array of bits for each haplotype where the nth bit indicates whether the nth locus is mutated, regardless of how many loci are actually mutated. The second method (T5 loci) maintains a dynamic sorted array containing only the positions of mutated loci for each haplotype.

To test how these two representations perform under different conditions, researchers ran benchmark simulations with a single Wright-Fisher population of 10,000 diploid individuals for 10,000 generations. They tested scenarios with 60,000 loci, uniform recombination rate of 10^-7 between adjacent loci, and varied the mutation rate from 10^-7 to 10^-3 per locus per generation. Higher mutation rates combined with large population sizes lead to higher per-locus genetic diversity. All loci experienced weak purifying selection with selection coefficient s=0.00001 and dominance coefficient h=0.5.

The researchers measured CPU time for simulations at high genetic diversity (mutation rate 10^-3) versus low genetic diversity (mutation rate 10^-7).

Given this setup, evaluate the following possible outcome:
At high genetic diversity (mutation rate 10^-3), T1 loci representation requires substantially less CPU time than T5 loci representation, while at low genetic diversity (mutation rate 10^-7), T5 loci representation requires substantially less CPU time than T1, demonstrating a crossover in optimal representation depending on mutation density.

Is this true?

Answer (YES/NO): YES